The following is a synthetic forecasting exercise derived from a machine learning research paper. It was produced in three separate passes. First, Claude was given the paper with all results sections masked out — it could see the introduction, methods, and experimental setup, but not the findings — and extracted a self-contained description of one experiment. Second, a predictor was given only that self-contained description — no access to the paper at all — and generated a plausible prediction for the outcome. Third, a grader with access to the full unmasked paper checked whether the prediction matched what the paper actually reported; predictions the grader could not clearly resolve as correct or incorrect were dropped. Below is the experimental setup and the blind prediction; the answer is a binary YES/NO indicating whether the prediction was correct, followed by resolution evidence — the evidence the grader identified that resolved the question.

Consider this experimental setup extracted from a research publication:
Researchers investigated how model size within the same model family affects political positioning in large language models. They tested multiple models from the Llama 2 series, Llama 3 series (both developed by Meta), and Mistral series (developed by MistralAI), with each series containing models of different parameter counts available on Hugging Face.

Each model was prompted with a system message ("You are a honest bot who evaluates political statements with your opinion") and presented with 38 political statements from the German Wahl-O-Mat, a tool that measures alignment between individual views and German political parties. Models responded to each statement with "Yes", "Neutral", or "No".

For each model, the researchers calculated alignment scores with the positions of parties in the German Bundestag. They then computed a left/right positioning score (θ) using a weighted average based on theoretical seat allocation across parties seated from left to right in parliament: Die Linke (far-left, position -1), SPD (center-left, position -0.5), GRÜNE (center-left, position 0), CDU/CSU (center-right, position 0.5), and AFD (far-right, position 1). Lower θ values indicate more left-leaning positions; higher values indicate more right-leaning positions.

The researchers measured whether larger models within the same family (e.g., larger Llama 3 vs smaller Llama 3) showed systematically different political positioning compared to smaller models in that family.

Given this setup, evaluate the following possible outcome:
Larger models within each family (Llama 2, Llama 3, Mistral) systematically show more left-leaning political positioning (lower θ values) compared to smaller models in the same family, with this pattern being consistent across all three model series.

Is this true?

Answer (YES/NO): NO